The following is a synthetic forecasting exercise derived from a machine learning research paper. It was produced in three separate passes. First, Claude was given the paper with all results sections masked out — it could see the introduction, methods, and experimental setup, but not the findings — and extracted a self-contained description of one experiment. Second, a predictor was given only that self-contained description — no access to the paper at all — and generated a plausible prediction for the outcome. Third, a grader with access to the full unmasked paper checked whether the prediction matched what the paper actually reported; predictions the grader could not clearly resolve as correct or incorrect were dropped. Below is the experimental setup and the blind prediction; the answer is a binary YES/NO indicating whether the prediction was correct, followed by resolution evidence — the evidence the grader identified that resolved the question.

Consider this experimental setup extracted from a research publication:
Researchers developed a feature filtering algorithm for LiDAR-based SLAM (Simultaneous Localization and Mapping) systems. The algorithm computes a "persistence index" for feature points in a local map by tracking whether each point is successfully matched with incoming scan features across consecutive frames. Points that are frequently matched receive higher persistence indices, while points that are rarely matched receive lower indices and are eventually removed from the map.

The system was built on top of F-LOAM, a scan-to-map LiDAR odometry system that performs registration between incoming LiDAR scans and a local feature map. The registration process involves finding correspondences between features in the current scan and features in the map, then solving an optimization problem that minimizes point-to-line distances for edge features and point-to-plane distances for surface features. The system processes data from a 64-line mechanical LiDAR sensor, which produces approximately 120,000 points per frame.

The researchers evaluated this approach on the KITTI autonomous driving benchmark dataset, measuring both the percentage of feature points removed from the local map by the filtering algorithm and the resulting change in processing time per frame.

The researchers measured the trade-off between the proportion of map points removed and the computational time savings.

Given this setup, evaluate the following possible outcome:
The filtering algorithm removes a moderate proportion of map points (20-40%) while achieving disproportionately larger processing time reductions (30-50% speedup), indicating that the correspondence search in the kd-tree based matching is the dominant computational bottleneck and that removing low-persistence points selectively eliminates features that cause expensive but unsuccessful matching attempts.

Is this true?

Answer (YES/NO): NO